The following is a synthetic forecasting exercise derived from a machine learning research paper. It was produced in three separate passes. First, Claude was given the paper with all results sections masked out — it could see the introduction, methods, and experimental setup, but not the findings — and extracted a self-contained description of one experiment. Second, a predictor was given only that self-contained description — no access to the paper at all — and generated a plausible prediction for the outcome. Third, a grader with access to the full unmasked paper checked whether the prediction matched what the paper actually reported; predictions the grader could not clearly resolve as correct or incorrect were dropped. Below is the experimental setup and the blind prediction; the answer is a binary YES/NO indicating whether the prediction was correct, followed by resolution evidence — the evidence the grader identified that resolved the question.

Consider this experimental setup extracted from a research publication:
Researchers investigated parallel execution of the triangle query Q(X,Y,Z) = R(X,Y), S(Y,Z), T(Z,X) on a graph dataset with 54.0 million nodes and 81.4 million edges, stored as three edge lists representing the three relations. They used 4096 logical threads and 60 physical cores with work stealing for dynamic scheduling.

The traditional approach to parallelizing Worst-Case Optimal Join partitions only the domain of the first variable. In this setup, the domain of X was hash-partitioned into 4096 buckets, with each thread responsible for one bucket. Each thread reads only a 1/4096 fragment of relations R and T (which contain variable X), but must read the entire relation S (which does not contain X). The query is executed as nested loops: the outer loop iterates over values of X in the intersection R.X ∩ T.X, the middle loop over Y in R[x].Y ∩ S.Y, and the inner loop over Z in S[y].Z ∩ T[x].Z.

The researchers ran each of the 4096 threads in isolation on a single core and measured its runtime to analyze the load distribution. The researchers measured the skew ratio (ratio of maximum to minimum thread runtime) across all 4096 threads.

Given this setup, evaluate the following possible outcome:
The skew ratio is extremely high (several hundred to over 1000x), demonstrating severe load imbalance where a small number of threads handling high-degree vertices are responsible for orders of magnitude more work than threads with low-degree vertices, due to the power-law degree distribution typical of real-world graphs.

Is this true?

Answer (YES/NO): NO